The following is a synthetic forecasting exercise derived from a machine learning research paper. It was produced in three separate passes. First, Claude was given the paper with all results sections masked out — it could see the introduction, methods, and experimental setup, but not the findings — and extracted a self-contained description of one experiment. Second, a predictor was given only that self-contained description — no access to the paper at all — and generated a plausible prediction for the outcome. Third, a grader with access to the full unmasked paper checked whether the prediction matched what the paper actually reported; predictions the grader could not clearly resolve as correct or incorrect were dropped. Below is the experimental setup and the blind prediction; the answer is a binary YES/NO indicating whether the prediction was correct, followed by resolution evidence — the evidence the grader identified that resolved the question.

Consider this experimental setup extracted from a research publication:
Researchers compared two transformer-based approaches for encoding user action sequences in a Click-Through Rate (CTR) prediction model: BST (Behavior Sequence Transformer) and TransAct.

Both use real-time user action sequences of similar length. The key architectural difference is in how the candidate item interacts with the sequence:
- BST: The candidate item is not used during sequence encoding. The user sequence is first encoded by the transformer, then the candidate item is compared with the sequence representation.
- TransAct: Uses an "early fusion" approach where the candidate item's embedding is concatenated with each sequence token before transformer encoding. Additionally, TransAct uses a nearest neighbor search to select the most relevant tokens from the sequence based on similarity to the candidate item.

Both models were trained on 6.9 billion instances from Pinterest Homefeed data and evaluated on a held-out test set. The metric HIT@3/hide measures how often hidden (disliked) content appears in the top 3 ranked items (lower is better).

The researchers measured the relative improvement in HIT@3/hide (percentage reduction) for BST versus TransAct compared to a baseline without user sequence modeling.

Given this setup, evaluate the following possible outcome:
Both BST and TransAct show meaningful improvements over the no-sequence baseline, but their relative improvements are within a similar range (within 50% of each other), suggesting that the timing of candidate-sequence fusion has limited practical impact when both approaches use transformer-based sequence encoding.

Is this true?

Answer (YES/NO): NO